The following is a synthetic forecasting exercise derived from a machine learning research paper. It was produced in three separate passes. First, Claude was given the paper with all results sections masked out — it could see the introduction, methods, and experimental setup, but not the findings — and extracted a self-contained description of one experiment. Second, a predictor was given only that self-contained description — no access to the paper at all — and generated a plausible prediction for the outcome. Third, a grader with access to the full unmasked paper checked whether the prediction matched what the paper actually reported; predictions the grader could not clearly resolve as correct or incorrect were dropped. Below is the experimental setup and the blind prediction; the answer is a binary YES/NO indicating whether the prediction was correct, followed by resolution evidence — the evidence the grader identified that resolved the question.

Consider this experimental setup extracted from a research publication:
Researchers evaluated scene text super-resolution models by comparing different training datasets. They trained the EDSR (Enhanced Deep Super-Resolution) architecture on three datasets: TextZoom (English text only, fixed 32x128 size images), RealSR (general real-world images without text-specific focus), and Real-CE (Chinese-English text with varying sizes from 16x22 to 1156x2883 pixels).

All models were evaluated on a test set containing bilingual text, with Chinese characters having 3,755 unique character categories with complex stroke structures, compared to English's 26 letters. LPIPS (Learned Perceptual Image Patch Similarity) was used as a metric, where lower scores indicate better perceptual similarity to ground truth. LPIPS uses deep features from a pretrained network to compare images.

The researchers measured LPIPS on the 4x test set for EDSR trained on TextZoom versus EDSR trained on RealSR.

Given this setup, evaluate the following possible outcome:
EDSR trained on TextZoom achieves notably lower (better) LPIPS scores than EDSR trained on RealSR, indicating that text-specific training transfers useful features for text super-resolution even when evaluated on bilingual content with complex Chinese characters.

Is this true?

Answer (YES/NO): NO